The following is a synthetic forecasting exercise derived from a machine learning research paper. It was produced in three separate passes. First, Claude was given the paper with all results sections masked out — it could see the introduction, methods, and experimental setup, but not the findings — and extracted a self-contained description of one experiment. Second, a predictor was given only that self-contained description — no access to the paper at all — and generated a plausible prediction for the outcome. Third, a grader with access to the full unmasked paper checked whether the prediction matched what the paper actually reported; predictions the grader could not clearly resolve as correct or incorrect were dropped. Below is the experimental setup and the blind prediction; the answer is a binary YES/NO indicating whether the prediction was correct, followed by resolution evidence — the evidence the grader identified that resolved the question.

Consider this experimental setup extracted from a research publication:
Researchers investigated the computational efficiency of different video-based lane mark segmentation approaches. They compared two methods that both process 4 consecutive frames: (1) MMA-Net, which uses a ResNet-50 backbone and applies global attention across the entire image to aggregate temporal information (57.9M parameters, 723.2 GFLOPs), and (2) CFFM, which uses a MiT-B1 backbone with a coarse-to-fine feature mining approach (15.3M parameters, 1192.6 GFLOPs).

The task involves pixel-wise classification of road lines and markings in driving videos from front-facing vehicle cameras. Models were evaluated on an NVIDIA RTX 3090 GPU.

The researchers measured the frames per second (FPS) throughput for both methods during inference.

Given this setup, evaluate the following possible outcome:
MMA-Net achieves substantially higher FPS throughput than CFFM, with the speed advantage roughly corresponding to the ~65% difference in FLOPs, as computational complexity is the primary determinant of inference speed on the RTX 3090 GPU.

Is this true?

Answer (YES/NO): NO